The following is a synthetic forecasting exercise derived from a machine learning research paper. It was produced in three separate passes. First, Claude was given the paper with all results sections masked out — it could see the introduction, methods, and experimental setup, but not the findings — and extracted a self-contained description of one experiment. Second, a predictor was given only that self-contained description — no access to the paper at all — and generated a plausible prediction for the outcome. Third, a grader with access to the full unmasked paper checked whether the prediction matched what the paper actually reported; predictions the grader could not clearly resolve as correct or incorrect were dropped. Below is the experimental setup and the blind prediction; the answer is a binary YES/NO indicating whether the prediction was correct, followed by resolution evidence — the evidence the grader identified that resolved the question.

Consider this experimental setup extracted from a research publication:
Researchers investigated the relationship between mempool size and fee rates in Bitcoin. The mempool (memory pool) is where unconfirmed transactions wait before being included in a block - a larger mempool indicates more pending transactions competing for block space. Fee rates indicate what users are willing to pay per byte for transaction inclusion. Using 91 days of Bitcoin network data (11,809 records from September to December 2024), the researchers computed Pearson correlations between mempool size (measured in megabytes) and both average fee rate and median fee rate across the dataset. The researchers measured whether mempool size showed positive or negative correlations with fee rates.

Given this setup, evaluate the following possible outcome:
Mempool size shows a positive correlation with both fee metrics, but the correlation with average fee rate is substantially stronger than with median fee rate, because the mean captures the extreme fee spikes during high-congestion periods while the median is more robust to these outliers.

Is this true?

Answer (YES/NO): NO